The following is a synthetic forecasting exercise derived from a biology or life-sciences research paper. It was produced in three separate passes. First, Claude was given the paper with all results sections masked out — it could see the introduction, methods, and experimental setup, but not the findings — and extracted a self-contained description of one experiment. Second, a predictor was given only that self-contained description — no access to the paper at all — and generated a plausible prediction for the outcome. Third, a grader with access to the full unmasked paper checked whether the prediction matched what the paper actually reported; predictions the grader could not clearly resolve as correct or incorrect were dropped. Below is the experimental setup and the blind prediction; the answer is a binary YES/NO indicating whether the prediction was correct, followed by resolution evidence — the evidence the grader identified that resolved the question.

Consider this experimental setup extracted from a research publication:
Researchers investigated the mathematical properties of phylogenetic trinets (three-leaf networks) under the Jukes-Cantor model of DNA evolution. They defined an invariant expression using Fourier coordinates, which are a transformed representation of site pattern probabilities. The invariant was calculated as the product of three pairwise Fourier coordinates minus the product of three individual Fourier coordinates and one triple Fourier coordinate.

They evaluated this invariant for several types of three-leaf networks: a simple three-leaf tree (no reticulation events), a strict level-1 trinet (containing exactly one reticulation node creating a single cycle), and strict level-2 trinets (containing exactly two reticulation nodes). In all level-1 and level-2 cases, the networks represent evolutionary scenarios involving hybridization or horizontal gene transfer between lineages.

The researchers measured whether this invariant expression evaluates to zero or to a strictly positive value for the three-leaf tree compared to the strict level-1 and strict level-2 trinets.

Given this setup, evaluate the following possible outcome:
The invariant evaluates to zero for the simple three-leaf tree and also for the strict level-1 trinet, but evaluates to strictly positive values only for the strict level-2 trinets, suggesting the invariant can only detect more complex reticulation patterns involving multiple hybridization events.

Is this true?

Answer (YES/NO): NO